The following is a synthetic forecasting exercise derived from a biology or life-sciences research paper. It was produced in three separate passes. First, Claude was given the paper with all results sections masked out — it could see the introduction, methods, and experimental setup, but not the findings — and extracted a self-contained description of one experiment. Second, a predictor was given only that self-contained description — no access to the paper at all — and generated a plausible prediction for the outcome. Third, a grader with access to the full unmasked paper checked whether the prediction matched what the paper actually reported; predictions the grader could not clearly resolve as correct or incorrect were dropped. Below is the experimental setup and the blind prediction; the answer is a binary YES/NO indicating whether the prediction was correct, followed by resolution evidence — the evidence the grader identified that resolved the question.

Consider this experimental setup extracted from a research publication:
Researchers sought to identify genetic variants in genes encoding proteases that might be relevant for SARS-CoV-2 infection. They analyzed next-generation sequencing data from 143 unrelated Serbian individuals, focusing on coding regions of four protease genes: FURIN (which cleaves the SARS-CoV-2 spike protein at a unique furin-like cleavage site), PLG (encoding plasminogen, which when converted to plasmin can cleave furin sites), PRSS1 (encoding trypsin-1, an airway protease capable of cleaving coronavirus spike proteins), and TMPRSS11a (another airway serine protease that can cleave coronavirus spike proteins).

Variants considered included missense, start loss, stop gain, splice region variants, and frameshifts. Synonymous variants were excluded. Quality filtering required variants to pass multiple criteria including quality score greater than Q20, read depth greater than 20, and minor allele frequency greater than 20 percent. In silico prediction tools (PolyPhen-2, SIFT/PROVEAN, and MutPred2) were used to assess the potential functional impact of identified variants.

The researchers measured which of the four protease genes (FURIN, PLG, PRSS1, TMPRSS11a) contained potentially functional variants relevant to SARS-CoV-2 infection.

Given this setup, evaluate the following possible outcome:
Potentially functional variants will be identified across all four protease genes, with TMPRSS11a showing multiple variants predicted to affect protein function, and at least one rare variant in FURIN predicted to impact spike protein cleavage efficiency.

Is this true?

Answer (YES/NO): NO